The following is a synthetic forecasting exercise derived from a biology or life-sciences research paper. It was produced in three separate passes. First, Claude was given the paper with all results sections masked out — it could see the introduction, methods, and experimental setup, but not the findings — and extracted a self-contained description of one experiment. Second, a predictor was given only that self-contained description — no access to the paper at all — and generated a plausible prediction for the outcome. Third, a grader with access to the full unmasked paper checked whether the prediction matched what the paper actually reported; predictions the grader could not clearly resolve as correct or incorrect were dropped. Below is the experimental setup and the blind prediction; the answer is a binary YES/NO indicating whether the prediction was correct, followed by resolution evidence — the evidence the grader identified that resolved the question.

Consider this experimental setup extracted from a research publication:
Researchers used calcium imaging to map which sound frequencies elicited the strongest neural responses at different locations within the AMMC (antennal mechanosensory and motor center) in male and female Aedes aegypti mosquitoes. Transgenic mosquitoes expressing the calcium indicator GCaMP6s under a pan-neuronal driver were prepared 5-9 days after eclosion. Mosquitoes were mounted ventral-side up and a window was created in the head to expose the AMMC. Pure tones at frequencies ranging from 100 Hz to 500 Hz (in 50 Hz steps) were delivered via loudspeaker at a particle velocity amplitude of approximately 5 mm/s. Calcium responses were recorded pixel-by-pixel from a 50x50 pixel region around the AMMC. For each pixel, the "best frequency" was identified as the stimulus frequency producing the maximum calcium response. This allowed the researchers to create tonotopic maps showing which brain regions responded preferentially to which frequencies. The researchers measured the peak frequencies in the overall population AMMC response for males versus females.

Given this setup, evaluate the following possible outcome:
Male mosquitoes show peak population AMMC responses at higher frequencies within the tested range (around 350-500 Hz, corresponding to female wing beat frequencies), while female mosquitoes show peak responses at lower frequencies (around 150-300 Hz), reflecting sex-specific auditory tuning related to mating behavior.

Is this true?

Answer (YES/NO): NO